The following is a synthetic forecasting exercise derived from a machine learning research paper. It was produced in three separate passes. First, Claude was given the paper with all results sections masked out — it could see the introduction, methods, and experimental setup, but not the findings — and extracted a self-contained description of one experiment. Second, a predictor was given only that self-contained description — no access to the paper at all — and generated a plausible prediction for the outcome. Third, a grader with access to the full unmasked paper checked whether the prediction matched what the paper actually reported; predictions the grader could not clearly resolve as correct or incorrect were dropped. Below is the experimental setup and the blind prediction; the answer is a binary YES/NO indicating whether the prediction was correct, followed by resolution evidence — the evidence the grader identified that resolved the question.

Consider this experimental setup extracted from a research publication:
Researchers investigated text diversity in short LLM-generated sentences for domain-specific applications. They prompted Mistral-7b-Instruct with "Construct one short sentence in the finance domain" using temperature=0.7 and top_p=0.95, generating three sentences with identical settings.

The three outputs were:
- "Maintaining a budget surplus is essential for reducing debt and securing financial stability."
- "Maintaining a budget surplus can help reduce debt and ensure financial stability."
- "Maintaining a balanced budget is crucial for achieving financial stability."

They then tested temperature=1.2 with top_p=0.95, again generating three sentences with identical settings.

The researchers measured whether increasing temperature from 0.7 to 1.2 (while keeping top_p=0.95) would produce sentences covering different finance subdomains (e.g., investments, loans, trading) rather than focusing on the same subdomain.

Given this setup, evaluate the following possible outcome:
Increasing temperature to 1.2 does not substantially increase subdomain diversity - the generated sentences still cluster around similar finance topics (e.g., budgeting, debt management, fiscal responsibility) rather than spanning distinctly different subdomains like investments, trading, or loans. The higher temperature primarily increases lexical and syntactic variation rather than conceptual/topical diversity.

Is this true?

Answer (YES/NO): YES